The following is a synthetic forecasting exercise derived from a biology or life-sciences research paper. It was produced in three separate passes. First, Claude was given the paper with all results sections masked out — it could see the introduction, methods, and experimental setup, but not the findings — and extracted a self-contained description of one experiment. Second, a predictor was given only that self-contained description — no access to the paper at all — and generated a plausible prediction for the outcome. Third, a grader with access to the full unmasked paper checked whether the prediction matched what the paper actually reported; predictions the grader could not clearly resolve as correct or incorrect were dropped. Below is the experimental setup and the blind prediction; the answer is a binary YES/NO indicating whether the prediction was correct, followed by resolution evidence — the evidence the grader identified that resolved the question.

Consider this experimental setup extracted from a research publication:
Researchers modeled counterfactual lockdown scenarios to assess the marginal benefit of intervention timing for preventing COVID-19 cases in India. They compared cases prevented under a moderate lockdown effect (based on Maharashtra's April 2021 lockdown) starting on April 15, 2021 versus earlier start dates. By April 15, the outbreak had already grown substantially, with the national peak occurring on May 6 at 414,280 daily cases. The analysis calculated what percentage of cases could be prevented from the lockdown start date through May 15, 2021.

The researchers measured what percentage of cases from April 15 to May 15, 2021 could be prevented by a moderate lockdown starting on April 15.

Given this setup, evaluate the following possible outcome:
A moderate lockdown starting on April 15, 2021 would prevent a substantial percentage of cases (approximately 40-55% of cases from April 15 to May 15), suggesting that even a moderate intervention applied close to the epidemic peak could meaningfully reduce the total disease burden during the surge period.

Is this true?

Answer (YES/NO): YES